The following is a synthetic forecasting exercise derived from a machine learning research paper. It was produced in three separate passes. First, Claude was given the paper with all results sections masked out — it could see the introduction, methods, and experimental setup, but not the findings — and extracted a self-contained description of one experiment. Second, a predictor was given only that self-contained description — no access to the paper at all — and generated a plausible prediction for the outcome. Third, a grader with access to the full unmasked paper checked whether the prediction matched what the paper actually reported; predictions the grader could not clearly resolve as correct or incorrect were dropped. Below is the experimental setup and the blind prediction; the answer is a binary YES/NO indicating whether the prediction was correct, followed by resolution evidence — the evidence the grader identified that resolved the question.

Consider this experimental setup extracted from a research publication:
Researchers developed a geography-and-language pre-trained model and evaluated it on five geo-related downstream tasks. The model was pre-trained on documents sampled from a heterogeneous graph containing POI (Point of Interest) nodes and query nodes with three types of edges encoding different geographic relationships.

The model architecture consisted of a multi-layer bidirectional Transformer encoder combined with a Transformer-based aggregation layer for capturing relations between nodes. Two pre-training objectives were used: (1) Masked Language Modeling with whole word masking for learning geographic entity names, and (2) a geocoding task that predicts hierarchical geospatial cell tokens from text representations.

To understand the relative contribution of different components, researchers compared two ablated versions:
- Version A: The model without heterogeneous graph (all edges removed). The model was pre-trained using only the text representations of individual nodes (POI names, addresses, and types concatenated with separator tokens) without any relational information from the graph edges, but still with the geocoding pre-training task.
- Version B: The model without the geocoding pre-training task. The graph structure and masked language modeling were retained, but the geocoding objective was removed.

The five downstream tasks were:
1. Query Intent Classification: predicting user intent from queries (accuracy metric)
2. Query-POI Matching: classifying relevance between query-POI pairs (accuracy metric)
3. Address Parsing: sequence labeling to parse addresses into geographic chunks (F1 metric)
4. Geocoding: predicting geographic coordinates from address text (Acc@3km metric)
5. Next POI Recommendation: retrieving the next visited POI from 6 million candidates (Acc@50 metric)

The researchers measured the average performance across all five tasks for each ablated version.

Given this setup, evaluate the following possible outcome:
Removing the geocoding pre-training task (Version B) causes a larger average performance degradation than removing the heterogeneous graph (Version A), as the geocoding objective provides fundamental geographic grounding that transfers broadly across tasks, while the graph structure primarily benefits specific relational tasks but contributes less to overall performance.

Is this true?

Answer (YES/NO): YES